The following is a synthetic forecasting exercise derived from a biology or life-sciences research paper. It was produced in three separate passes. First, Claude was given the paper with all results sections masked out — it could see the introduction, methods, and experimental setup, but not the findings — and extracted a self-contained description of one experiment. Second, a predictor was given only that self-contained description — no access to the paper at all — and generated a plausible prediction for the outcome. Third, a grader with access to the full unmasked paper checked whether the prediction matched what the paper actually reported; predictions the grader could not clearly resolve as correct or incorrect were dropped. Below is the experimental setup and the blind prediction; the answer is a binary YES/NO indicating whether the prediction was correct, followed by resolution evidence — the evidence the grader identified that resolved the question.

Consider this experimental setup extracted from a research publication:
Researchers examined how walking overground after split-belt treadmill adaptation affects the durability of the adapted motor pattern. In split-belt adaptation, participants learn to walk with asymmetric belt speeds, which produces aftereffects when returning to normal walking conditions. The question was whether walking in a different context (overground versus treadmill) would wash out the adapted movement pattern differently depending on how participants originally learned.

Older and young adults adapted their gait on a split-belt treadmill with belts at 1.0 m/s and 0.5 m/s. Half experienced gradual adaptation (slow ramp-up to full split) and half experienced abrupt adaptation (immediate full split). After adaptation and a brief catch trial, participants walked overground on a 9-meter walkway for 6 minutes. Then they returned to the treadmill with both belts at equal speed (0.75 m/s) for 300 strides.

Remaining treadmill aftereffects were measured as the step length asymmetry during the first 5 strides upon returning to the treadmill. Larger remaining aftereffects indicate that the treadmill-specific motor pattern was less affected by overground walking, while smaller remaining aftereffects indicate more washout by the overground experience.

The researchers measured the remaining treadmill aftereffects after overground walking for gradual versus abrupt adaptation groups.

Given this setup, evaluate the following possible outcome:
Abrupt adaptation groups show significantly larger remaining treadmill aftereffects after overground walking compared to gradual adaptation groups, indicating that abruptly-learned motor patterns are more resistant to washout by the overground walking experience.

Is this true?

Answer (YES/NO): NO